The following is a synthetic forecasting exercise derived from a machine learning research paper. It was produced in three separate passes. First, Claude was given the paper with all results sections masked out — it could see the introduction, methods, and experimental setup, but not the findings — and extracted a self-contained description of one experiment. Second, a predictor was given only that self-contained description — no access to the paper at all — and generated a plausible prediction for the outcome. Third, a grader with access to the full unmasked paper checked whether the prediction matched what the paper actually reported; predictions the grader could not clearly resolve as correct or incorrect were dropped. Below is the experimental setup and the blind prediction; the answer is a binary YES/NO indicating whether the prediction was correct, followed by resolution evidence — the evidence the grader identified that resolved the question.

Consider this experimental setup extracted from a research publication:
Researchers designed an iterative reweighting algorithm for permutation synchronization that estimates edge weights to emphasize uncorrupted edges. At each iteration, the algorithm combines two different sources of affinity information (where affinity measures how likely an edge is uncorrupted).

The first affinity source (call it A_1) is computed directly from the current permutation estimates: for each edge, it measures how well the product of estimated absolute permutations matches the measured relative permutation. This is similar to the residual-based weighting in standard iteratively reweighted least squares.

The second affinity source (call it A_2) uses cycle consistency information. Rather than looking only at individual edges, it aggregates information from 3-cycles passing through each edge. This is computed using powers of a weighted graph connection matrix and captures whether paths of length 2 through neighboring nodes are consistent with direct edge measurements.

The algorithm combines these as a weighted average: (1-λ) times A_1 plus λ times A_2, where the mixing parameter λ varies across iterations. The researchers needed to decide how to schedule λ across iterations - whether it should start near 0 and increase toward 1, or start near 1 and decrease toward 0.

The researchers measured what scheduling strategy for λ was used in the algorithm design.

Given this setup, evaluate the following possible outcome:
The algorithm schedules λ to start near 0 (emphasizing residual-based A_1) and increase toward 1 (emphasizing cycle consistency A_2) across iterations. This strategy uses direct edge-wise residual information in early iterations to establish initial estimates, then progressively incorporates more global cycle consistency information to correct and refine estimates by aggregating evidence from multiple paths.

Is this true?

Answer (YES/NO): NO